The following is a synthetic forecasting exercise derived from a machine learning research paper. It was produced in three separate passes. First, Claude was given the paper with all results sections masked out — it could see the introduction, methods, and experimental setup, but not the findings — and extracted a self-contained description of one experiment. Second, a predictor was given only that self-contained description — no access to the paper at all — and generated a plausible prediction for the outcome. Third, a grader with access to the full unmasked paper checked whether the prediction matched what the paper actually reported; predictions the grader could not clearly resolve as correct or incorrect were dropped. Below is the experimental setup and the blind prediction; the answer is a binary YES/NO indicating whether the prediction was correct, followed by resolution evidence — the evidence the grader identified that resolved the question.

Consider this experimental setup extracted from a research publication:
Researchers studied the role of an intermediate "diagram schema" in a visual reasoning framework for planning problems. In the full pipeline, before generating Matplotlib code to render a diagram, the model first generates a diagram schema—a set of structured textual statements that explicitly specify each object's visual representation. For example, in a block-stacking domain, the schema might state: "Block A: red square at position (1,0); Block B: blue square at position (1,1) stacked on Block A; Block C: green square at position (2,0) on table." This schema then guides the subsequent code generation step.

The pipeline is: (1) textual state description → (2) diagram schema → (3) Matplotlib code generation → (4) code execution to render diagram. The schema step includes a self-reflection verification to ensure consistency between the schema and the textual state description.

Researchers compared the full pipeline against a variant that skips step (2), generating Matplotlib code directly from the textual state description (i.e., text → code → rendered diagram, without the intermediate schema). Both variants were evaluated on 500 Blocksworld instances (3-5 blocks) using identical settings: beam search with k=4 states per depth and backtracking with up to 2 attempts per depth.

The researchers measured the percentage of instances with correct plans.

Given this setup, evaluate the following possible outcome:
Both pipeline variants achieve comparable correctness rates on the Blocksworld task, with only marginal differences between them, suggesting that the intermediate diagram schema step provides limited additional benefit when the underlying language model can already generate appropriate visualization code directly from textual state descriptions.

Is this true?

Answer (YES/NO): NO